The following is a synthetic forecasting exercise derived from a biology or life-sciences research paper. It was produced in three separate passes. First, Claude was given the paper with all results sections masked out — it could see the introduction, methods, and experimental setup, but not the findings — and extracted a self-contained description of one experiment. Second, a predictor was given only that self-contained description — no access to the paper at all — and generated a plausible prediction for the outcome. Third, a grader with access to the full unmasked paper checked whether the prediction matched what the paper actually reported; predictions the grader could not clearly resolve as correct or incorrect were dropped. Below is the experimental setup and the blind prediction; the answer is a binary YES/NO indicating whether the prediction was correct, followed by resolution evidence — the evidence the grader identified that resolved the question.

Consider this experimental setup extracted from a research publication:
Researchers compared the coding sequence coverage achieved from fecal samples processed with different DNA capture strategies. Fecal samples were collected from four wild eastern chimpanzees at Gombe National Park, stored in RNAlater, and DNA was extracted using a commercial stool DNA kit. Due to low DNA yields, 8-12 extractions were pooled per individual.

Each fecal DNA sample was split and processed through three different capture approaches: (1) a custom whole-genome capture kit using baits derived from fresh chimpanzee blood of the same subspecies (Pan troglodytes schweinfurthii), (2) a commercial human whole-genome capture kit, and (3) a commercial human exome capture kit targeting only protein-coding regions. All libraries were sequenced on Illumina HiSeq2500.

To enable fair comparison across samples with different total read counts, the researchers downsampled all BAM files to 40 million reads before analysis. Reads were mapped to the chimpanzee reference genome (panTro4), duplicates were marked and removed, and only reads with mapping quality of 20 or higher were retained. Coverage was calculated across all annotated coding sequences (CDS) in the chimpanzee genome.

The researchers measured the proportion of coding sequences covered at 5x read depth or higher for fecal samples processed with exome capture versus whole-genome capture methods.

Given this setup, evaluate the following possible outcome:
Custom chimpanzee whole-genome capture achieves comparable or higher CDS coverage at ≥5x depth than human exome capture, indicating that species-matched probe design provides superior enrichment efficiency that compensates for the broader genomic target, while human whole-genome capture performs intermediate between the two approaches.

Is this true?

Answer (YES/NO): NO